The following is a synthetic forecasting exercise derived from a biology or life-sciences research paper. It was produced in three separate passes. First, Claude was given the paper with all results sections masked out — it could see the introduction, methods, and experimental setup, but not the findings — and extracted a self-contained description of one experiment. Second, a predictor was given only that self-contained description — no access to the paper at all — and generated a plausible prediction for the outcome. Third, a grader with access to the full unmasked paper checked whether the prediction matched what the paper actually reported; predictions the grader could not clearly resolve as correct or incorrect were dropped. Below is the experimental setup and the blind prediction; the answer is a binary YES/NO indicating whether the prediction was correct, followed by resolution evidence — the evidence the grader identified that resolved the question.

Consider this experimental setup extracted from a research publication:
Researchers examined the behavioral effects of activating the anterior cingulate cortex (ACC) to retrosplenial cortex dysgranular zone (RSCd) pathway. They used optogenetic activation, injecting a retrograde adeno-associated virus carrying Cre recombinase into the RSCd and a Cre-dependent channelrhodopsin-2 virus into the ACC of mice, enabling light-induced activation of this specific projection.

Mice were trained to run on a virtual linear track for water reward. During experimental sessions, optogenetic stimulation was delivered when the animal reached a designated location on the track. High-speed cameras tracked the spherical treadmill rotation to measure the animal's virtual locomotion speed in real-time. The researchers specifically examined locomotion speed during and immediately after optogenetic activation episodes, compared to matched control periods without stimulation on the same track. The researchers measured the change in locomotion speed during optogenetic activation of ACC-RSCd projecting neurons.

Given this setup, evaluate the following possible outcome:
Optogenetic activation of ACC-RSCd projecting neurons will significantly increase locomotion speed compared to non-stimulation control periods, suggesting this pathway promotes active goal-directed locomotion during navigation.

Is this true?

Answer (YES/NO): NO